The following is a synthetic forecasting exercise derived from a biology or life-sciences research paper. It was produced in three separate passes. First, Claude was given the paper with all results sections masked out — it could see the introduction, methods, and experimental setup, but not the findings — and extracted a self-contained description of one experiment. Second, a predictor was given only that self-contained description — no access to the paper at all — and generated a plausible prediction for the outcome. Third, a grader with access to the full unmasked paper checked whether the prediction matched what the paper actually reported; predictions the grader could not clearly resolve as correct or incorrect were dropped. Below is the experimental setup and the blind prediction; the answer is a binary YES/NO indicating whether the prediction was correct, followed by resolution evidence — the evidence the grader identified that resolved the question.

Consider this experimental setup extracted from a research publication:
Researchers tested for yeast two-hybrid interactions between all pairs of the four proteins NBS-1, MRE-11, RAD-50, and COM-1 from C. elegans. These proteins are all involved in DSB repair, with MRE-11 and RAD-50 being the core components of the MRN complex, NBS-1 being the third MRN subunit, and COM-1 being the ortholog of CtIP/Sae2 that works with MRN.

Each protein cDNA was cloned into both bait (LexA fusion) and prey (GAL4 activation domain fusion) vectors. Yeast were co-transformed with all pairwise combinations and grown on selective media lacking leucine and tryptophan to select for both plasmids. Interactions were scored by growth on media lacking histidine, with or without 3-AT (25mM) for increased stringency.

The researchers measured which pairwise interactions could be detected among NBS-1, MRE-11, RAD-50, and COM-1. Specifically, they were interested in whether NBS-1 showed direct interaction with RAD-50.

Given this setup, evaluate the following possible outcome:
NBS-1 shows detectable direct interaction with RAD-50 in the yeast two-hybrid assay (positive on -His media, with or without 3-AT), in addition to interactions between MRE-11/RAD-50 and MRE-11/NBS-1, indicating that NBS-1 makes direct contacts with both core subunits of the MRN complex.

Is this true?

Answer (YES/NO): NO